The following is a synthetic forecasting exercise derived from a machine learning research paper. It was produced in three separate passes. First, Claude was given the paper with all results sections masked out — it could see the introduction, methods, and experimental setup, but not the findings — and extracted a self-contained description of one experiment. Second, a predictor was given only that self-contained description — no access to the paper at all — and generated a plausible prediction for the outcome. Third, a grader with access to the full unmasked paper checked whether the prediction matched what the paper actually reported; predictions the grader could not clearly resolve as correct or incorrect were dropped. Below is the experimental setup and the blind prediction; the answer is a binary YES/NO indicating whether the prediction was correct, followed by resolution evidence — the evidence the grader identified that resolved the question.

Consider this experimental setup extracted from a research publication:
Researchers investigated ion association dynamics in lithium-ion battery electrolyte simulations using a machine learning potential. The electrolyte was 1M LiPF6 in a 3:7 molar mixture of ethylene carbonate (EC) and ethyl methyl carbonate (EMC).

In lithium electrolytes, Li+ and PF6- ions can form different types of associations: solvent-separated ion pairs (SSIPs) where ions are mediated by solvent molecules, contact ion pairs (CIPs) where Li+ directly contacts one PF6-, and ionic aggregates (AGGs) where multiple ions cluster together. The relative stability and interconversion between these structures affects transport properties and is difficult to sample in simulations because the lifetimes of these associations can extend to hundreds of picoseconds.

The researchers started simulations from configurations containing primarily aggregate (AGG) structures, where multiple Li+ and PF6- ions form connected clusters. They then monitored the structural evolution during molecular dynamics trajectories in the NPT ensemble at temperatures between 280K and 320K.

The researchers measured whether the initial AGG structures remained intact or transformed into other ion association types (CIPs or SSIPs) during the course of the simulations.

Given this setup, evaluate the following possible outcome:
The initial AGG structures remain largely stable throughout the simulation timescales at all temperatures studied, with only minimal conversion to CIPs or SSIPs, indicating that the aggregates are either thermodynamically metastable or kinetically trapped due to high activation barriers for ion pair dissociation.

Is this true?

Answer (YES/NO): NO